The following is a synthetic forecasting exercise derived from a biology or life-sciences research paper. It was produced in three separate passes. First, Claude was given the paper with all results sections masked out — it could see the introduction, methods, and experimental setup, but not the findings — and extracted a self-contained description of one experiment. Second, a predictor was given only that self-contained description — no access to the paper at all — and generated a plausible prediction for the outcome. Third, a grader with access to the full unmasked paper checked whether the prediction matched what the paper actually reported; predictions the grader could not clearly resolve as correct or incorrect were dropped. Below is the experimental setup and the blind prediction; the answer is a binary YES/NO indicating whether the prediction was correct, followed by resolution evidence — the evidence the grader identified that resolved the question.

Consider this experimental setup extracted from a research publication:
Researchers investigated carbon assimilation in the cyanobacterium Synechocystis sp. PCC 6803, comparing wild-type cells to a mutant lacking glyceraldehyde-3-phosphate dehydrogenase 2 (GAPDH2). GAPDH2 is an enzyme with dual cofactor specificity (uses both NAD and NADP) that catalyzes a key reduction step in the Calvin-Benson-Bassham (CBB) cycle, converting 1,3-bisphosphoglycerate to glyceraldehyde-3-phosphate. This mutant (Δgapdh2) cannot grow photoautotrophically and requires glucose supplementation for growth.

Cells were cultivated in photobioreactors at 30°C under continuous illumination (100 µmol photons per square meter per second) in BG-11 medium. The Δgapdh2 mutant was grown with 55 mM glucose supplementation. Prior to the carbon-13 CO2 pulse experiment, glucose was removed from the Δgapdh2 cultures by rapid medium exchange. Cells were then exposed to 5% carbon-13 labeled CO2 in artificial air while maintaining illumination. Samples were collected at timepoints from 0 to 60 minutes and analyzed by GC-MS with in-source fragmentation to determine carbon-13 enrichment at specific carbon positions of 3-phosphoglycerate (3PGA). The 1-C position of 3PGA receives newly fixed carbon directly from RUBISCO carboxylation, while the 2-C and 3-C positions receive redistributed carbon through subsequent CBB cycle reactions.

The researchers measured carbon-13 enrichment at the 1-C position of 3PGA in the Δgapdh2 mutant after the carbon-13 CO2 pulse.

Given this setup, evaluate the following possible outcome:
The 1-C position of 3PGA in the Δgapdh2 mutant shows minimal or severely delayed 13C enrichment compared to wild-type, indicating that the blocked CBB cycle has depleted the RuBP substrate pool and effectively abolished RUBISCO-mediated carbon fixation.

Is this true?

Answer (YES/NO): NO